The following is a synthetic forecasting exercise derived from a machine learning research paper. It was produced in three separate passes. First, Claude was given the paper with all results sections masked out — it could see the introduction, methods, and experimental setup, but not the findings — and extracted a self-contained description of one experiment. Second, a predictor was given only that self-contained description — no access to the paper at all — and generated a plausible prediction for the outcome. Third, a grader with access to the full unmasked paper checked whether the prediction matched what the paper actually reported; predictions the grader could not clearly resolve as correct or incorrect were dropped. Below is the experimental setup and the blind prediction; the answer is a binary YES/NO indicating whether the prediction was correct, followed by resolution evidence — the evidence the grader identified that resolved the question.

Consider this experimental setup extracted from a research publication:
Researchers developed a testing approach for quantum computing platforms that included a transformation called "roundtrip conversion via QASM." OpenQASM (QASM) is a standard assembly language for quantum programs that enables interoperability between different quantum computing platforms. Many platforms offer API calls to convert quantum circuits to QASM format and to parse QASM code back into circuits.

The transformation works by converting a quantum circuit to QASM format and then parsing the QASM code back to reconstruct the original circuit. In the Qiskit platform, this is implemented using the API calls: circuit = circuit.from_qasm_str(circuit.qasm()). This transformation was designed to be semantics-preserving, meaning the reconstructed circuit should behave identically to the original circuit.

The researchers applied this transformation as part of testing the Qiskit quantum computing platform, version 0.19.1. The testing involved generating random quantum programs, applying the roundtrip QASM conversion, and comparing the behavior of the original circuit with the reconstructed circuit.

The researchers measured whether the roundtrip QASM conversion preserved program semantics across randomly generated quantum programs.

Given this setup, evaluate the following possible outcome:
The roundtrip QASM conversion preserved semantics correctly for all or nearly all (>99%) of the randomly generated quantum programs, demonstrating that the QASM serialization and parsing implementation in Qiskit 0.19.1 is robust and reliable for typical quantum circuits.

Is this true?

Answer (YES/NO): NO